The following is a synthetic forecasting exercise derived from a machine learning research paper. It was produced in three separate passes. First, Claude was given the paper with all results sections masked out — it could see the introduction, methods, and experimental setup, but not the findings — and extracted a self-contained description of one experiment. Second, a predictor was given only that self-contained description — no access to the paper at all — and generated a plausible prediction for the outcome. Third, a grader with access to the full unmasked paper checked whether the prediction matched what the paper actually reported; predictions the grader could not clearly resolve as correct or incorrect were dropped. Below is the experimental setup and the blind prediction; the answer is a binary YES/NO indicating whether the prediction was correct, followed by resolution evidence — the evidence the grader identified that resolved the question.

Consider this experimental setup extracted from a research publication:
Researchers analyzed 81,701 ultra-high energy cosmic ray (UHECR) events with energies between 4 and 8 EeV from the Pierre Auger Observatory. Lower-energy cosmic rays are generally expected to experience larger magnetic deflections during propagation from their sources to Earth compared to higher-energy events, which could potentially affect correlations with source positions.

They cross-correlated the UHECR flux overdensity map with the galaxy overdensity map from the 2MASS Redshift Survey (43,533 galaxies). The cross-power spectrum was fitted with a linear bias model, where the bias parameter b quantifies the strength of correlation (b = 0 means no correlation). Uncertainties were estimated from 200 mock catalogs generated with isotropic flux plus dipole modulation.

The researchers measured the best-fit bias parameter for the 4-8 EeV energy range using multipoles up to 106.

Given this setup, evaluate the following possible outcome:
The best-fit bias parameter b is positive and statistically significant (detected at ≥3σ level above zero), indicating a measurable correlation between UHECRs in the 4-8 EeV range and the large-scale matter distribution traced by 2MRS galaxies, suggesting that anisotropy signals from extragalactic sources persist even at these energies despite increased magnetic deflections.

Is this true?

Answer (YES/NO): NO